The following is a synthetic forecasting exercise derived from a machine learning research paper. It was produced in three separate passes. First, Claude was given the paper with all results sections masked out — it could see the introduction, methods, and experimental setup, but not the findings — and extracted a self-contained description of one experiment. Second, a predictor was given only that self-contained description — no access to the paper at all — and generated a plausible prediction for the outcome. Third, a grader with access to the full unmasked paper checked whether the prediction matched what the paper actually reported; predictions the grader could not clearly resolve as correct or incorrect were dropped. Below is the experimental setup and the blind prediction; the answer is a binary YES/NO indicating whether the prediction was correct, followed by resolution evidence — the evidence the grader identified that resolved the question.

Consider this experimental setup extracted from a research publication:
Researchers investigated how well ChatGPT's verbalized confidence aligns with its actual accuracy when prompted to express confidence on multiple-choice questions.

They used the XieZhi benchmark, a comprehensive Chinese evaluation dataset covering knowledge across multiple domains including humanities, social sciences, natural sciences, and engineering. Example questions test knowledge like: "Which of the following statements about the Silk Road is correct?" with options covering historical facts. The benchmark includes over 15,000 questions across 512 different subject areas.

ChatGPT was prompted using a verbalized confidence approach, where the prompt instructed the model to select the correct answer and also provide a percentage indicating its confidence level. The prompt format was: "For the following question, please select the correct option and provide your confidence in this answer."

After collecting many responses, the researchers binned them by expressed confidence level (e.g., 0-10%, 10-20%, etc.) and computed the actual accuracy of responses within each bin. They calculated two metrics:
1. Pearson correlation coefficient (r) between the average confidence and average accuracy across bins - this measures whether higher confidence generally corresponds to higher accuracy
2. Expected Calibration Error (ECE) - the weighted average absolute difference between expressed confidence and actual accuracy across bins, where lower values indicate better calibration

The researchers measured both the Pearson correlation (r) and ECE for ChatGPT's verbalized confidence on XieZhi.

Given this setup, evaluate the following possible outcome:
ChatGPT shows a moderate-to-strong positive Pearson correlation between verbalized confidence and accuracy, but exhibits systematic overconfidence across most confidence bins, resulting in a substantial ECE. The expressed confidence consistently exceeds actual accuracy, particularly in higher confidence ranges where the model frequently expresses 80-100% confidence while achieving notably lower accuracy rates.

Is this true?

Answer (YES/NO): NO